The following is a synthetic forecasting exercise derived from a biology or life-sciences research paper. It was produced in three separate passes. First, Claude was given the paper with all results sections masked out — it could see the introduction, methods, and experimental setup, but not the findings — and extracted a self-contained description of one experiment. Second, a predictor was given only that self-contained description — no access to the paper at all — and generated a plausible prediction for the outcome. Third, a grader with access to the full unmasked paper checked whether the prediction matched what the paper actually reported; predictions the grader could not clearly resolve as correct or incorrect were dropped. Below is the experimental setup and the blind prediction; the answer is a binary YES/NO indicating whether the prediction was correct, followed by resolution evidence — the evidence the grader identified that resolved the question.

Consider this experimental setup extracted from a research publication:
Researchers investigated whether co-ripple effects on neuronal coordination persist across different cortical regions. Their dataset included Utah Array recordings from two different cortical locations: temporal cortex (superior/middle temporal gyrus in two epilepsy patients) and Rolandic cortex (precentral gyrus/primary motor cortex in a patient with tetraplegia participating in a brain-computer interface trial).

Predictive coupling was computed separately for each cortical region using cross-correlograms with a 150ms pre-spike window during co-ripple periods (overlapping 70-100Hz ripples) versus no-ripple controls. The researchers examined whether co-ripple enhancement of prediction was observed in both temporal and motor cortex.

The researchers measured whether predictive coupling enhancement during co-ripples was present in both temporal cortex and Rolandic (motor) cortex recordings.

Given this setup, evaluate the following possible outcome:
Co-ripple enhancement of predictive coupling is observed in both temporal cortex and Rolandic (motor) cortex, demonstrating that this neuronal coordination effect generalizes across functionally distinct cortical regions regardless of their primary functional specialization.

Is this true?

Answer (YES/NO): YES